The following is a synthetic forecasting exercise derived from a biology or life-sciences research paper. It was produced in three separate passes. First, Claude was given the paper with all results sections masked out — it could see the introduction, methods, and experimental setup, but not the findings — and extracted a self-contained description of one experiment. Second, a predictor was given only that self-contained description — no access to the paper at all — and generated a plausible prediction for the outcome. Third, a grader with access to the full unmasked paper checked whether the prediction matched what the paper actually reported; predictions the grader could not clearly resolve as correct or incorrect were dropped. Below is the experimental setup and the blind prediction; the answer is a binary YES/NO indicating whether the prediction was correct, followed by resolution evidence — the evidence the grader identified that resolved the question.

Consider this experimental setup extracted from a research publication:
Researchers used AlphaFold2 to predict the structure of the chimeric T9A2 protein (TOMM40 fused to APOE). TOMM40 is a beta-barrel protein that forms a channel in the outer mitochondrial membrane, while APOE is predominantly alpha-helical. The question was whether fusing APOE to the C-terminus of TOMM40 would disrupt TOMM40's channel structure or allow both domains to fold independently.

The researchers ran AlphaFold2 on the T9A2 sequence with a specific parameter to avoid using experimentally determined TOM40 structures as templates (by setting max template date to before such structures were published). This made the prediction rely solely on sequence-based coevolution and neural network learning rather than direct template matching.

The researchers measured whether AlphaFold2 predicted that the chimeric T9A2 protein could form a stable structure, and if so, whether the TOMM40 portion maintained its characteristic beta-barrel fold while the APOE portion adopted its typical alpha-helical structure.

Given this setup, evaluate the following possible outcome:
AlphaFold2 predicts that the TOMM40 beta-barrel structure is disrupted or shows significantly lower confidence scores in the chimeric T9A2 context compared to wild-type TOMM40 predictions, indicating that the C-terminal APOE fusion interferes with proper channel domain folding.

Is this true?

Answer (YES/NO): NO